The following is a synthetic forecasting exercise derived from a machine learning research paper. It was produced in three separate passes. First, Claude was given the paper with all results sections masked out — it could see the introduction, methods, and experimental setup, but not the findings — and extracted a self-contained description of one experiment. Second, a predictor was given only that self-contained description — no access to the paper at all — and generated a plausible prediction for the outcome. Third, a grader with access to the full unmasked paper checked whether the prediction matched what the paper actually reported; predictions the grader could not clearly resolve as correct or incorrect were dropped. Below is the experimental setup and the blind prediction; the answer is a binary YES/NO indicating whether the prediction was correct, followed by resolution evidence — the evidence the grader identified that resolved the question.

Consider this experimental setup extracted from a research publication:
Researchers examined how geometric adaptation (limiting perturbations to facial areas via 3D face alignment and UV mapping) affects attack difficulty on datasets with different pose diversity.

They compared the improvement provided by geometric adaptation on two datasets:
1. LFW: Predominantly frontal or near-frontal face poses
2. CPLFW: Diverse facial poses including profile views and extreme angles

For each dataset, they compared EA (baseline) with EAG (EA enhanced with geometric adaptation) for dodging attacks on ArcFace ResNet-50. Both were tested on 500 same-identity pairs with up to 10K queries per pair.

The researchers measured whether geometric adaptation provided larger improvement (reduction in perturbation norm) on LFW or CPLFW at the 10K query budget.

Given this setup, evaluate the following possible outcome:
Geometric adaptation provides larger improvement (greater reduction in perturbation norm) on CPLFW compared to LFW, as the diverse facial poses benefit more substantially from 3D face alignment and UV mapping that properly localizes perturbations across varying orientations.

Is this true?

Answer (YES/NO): NO